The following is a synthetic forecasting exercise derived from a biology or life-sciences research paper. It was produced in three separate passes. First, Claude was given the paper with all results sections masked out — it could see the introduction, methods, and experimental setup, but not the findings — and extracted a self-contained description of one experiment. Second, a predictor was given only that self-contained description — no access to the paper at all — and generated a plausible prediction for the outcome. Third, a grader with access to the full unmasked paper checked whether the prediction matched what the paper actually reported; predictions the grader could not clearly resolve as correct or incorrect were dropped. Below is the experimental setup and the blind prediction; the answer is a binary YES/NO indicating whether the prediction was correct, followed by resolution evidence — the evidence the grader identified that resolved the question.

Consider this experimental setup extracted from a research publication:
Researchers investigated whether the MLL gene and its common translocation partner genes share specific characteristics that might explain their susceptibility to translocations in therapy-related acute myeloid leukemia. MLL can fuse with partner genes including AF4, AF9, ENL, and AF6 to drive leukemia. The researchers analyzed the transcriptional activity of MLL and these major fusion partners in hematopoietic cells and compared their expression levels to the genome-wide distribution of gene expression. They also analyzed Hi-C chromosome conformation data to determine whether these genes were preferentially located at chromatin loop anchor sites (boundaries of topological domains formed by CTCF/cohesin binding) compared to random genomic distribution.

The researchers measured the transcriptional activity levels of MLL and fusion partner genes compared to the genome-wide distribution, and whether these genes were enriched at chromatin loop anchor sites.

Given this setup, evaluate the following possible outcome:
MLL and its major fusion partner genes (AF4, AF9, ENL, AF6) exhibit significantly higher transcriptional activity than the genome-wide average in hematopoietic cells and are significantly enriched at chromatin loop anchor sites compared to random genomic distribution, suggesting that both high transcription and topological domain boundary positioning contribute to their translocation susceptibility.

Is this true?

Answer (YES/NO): YES